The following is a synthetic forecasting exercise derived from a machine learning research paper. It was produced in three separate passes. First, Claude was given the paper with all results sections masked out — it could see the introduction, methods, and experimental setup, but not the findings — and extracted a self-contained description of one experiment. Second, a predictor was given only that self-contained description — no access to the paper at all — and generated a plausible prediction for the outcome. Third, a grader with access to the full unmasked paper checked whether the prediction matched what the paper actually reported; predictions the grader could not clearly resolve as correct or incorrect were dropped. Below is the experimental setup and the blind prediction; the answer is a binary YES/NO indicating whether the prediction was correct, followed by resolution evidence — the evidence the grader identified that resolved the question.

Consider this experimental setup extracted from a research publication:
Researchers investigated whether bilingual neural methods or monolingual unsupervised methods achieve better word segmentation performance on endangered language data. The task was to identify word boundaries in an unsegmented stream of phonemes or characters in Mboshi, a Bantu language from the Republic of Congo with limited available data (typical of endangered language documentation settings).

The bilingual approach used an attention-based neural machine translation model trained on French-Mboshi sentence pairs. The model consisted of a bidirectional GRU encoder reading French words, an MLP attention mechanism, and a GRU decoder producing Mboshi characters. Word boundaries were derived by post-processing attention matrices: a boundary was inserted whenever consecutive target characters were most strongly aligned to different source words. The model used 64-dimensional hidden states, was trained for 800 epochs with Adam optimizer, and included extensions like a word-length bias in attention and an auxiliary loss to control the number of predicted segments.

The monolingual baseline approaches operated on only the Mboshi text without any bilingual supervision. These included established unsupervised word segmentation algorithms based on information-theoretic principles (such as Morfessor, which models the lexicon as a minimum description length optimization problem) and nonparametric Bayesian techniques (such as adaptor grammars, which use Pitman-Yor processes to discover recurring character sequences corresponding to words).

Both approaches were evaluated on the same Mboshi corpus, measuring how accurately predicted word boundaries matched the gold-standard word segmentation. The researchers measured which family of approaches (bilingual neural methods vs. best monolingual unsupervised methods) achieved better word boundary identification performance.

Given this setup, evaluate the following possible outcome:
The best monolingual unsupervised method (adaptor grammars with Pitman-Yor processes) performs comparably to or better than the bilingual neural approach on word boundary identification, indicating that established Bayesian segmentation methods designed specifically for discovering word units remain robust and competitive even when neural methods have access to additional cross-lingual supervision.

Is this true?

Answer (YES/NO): YES